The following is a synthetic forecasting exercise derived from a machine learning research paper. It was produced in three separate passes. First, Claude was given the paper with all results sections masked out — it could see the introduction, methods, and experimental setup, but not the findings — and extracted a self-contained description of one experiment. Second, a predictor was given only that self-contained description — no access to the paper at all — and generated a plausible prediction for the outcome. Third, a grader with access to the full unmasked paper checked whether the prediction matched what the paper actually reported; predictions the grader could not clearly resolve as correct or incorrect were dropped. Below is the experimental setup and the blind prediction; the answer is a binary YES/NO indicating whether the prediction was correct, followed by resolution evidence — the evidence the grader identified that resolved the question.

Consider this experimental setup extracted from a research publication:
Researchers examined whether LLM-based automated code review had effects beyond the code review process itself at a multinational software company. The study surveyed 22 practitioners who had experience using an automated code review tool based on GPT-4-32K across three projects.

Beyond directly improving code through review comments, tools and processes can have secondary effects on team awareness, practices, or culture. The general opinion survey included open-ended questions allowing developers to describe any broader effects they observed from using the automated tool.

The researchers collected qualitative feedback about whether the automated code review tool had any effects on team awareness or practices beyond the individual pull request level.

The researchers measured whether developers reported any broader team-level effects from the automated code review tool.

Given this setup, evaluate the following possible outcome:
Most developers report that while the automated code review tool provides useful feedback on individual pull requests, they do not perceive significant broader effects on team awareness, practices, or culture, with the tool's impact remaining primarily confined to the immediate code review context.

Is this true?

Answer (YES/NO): YES